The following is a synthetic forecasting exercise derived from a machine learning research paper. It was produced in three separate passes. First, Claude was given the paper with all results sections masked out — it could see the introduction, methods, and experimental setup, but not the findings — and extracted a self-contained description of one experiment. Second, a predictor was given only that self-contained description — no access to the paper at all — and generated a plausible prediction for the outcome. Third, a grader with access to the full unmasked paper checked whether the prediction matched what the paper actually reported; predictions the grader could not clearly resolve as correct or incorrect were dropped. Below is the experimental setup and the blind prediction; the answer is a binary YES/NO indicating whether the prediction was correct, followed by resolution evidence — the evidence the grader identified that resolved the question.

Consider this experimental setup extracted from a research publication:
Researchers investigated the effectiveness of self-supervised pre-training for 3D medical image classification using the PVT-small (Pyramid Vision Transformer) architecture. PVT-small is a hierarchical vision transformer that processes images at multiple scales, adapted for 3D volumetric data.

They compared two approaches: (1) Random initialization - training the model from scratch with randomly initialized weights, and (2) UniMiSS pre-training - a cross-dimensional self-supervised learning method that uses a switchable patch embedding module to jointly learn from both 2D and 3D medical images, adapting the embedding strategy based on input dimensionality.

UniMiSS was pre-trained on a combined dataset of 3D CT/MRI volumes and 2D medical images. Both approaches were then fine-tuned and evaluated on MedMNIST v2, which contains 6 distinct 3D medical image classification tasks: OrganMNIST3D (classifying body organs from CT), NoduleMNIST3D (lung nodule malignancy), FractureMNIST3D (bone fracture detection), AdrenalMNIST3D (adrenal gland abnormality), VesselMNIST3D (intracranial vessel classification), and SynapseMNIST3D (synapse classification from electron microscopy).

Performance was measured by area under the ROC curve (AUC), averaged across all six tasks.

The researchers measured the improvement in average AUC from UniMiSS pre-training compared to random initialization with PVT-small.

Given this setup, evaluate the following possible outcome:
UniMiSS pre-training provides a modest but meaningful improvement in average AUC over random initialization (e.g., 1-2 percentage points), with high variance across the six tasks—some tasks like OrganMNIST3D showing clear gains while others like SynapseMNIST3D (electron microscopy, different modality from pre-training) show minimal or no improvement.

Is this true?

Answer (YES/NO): NO